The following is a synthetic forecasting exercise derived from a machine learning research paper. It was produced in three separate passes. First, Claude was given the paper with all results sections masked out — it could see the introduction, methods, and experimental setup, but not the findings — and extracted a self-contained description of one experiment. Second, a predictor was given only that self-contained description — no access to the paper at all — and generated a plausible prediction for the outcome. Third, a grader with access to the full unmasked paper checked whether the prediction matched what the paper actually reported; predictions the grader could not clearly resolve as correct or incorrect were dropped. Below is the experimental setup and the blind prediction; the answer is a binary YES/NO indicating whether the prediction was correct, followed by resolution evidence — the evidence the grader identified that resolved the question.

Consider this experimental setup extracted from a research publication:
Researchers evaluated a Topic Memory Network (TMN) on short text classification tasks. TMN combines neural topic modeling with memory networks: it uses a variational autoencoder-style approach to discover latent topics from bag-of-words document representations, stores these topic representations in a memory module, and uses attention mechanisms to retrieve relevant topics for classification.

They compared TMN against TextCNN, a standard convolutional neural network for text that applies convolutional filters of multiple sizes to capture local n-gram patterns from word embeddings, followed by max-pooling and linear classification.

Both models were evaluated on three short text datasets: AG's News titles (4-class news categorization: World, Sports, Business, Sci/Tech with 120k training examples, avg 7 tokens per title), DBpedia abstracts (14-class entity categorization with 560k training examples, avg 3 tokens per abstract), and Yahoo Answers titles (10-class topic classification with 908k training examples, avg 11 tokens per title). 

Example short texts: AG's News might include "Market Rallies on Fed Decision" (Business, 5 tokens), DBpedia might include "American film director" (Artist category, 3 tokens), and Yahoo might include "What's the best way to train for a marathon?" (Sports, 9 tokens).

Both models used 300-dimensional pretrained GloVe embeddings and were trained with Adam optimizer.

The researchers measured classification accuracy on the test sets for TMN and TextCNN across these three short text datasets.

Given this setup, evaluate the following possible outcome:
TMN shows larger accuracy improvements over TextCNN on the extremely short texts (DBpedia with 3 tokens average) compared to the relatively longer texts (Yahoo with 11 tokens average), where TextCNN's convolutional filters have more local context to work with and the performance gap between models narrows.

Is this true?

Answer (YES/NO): NO